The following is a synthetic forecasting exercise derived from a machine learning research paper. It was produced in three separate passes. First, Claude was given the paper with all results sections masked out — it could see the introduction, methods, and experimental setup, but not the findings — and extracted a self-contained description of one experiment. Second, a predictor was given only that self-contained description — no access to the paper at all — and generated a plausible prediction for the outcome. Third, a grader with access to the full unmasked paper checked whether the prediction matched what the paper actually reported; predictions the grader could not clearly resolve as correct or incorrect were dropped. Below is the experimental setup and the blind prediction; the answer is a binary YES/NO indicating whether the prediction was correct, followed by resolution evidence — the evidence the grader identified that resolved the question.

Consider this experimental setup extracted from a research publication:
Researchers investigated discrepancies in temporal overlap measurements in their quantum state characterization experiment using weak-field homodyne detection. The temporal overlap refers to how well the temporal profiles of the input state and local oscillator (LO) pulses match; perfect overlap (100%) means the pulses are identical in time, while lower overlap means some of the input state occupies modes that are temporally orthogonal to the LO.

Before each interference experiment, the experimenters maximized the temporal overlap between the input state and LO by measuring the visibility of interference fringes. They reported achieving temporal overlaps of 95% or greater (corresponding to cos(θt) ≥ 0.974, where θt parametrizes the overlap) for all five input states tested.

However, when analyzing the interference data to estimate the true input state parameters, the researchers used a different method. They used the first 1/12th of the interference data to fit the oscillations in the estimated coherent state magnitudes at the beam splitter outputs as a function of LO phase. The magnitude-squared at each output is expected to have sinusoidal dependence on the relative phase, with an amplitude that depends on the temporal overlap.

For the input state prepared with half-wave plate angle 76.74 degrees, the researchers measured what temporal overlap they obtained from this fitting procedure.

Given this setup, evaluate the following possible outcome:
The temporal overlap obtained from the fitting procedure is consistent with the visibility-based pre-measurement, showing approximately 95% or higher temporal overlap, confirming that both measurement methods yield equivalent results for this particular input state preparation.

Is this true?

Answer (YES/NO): NO